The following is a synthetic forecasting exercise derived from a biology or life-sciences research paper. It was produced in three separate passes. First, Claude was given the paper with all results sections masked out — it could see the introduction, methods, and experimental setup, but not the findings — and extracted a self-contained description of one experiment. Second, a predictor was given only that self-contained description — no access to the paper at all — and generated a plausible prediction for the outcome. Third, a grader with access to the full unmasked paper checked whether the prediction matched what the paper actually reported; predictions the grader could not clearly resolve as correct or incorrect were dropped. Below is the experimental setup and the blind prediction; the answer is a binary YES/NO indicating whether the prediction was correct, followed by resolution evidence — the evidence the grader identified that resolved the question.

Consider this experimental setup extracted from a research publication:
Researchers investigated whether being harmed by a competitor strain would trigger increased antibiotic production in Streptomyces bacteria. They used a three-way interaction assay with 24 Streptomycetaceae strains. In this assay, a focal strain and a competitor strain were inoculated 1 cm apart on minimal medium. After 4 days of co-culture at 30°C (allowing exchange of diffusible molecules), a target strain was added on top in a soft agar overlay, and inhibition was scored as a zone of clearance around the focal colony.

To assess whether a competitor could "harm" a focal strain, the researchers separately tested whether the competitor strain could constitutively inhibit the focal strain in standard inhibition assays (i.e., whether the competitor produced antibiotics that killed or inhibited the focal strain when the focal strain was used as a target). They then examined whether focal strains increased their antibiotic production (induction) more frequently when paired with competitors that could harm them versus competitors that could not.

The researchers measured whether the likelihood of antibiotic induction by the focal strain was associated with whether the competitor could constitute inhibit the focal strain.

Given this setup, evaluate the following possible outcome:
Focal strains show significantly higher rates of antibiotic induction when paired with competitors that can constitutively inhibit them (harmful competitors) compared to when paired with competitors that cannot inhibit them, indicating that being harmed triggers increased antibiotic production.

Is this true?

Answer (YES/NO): NO